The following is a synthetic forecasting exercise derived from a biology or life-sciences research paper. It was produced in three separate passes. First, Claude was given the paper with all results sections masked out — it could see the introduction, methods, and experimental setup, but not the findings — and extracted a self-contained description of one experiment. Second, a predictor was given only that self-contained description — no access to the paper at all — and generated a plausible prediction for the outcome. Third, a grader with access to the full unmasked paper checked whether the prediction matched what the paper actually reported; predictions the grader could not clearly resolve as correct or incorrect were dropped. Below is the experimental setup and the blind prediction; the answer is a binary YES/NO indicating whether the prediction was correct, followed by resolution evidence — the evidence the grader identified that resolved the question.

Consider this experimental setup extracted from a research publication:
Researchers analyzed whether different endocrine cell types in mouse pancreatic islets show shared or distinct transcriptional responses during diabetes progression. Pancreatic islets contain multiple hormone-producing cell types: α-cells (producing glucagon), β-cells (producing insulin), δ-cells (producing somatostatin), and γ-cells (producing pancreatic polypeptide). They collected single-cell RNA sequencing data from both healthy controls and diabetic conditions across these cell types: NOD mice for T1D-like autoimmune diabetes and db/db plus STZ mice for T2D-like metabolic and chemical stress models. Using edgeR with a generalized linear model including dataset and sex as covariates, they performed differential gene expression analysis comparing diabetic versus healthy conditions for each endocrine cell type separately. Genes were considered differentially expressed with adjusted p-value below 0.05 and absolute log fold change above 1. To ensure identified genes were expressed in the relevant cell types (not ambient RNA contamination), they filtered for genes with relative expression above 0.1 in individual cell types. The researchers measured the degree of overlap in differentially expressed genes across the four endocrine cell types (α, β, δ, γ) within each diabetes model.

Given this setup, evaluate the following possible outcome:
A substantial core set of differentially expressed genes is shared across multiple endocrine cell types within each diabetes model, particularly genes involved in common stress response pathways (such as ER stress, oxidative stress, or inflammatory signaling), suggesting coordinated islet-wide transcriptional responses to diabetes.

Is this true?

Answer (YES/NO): NO